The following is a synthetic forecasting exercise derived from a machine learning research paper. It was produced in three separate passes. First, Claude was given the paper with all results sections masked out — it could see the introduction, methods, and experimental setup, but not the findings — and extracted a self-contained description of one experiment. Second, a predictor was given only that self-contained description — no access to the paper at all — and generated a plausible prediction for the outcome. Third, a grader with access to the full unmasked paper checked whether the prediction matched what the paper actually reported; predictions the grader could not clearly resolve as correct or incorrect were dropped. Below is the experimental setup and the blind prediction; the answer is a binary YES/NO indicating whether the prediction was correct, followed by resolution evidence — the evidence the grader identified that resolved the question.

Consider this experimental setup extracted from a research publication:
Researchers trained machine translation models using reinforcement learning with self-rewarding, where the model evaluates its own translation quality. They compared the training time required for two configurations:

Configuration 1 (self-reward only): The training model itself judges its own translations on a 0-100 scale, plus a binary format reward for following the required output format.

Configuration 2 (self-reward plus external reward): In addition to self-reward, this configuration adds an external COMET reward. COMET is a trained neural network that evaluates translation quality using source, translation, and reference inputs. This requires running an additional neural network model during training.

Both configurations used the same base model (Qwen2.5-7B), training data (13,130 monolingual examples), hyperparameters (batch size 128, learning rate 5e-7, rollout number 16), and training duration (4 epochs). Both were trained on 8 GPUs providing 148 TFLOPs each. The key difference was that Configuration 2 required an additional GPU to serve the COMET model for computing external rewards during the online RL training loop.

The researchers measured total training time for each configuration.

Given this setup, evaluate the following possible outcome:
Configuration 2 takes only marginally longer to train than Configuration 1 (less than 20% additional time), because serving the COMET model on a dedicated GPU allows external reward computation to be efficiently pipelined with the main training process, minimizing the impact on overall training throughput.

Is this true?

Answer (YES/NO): NO